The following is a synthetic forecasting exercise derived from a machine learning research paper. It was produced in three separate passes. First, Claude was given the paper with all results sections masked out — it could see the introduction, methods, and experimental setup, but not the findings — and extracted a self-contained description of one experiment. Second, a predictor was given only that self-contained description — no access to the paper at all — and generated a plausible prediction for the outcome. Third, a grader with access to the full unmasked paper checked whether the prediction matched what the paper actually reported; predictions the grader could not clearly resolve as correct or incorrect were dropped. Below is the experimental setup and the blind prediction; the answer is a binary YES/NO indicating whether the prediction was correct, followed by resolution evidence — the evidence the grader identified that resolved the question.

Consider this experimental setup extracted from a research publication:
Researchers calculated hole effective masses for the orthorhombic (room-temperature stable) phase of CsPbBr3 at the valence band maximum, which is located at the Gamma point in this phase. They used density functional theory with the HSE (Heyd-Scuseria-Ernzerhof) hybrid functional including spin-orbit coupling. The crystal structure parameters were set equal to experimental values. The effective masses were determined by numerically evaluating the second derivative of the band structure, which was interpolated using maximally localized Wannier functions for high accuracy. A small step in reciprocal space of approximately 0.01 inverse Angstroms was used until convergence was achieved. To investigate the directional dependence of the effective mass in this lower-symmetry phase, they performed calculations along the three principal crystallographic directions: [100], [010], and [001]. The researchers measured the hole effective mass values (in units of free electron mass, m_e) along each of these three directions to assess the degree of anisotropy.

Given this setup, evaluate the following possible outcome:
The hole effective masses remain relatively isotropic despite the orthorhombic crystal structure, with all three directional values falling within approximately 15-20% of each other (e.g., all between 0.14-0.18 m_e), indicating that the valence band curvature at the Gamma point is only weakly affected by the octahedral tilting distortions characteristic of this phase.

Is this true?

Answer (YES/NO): YES